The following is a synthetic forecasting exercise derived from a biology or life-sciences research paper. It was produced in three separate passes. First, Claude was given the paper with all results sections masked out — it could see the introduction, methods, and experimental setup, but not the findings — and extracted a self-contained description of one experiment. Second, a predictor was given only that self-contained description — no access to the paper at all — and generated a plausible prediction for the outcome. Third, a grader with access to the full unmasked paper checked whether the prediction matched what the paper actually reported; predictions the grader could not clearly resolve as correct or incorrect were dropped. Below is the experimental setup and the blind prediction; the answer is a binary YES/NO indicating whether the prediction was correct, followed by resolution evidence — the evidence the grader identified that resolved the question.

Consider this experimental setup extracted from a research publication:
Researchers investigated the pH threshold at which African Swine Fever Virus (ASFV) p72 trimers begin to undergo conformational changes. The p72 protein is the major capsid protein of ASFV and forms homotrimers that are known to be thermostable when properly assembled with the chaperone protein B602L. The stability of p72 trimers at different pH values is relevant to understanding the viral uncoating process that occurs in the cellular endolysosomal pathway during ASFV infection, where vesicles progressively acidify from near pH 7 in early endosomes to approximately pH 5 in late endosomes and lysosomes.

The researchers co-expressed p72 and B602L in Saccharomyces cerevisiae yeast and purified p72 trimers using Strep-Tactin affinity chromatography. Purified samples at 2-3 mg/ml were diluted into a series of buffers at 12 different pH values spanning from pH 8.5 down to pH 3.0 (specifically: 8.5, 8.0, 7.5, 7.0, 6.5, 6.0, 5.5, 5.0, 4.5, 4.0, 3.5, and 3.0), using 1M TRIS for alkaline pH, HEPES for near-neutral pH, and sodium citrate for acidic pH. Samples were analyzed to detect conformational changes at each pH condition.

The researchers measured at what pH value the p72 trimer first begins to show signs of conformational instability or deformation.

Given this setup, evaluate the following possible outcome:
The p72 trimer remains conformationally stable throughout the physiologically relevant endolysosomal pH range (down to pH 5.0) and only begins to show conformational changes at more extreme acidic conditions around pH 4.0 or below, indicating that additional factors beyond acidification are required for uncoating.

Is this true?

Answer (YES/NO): NO